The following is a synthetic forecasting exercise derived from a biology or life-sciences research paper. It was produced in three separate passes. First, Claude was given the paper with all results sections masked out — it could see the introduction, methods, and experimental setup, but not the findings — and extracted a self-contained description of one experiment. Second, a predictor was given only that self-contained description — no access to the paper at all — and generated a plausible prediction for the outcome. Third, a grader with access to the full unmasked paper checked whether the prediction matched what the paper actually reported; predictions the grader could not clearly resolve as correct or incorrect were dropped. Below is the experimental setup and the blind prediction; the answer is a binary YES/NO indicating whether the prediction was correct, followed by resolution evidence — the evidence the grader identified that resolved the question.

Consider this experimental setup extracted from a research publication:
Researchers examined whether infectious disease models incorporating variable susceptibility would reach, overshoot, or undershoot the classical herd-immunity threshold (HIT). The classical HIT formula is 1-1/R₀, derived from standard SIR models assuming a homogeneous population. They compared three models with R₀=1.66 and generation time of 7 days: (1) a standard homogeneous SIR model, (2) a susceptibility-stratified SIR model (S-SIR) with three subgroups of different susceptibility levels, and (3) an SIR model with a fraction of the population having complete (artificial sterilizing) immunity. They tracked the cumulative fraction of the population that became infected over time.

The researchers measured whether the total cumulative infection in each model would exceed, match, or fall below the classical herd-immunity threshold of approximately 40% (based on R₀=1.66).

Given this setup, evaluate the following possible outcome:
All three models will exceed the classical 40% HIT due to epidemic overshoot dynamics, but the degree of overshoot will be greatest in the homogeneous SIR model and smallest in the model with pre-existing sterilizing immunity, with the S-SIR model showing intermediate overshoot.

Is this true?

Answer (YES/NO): NO